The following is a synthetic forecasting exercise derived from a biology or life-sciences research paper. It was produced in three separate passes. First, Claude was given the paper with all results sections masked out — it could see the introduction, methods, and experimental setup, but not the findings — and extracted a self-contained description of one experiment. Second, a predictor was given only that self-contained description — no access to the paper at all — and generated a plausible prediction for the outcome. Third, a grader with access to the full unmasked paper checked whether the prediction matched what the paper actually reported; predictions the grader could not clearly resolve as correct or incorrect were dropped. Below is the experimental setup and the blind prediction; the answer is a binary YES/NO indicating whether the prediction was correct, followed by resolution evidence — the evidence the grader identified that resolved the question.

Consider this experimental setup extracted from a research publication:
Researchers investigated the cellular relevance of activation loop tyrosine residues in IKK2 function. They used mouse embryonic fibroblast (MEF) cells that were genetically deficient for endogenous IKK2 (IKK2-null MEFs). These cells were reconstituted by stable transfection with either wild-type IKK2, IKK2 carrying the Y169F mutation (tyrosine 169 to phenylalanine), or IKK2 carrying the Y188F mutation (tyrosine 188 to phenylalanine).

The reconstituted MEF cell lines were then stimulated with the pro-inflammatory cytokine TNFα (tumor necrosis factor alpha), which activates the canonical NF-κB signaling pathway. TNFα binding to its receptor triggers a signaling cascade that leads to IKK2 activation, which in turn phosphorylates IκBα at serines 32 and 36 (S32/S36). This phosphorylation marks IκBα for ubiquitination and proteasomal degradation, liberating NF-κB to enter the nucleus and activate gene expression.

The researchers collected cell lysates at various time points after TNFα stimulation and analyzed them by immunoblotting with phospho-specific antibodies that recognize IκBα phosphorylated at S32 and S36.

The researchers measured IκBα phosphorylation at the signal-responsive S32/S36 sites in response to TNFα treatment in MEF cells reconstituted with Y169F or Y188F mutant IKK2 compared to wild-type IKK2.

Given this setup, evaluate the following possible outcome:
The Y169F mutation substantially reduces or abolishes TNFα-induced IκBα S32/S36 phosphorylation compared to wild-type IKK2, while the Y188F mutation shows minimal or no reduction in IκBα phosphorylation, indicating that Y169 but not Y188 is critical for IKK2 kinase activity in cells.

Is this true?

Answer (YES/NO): NO